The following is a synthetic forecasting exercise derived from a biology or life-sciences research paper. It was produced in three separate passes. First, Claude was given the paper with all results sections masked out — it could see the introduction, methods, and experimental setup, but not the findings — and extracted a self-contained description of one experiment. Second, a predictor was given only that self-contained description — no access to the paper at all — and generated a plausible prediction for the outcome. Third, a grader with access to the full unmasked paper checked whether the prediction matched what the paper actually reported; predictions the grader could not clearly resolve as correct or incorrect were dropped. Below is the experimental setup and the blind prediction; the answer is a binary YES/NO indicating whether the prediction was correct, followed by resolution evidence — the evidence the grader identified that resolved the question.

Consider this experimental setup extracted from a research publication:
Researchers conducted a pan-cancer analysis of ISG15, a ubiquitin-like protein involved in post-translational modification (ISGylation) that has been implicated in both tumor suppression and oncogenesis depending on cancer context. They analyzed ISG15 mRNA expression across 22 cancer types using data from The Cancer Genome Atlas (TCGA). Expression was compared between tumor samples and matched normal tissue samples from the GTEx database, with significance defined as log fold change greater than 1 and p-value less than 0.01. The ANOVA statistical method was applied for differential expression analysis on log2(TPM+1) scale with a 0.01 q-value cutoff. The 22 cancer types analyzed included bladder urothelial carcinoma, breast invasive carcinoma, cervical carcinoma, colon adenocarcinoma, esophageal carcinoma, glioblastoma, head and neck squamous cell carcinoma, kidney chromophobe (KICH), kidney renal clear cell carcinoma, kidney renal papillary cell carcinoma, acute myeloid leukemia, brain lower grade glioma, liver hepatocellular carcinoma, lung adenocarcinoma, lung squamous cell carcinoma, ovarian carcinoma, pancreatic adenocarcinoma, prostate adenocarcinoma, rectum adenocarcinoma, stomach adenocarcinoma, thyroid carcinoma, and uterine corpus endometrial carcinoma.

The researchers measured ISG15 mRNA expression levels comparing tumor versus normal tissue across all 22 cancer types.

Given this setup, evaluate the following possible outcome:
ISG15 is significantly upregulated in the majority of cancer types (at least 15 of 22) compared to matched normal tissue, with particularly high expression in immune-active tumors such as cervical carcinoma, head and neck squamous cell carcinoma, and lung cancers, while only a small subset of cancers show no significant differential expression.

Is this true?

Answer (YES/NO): YES